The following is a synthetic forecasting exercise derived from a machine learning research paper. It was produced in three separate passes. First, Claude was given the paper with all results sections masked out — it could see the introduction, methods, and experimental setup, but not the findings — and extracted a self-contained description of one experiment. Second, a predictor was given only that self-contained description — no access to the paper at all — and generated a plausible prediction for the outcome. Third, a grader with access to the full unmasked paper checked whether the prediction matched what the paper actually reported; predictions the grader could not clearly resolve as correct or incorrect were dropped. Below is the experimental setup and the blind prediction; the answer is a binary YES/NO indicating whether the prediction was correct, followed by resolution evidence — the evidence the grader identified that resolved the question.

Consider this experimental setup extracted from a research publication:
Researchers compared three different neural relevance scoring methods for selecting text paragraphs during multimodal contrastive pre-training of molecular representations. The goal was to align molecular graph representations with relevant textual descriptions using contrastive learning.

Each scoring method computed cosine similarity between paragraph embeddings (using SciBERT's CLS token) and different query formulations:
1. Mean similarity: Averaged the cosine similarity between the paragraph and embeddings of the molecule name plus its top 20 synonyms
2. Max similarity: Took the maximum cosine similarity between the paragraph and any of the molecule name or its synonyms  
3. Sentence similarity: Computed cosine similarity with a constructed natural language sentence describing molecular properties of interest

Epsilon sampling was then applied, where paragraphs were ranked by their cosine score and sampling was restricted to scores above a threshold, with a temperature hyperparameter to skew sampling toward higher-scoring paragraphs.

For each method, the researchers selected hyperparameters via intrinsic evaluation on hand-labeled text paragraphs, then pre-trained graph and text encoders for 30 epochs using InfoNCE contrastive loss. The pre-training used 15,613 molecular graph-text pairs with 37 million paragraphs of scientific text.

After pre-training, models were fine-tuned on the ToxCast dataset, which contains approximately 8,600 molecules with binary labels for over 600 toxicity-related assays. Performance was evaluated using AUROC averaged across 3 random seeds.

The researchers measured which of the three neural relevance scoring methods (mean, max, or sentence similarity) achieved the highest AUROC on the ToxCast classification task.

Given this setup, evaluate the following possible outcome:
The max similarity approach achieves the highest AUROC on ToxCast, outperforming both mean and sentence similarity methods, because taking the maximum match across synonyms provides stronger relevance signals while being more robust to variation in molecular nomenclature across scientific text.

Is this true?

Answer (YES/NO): YES